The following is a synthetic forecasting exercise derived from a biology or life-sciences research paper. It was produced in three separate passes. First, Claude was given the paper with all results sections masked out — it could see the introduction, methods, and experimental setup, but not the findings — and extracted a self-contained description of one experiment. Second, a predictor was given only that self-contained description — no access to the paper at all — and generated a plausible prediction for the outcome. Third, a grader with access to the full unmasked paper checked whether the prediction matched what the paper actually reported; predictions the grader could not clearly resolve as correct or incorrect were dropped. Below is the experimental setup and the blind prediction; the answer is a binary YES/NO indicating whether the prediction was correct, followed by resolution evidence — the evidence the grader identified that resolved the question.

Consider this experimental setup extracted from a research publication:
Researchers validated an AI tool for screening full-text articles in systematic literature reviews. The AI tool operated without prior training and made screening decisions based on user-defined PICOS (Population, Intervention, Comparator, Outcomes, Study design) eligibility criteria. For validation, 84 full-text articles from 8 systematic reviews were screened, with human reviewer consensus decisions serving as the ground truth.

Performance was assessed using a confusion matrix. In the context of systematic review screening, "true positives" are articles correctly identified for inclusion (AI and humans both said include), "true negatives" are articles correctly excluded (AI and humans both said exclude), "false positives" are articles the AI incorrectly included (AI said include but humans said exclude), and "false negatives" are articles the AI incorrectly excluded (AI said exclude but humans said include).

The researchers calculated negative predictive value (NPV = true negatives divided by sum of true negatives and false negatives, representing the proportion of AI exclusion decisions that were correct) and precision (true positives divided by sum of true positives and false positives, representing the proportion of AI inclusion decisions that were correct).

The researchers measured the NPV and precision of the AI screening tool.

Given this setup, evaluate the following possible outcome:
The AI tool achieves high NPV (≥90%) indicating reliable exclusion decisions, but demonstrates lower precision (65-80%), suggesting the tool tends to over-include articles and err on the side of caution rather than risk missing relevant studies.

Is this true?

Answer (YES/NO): NO